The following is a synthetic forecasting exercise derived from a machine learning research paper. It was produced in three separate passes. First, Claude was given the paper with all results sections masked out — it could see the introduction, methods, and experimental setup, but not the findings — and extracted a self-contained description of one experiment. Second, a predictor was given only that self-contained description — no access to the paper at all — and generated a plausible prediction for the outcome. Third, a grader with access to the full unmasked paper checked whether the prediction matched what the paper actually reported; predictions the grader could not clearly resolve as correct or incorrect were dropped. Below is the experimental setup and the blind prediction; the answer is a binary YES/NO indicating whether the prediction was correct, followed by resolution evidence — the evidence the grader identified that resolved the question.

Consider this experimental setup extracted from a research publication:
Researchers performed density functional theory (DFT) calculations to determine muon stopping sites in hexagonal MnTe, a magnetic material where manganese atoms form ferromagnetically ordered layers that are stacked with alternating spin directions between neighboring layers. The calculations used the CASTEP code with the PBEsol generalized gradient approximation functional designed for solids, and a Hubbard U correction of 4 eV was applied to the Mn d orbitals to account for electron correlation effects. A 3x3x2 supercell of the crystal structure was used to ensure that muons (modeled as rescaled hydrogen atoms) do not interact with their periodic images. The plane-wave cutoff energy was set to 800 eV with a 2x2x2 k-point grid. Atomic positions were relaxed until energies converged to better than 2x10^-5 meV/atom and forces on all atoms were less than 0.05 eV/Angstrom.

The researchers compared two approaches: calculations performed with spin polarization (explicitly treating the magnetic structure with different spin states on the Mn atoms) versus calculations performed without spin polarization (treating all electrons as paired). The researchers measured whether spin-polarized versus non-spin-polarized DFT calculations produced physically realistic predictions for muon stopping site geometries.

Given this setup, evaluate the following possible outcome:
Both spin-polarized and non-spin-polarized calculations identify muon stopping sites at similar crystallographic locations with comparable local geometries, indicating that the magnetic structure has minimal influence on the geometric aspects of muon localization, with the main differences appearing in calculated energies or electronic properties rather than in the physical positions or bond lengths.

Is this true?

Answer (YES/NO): NO